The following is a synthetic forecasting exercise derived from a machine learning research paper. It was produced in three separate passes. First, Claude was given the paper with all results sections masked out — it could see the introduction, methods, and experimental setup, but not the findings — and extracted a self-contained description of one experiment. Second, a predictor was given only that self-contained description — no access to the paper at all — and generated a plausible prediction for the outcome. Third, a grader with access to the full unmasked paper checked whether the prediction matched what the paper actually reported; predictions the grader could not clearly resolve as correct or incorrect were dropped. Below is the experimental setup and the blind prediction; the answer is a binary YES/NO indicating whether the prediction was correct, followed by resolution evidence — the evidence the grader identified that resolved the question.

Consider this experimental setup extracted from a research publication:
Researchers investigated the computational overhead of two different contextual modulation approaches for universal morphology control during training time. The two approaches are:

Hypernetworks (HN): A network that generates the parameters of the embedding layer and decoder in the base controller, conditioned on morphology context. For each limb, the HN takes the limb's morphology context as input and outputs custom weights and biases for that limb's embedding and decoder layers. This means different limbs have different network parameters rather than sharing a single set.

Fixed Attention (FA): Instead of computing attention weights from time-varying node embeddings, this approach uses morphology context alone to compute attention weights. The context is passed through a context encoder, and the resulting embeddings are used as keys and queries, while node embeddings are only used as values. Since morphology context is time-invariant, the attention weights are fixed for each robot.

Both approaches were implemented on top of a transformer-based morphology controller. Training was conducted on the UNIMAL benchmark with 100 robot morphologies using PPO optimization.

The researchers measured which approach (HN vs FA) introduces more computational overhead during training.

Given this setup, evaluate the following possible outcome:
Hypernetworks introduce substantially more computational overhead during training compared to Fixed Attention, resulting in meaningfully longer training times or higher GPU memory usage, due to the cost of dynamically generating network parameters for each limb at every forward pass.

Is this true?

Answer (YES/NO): NO